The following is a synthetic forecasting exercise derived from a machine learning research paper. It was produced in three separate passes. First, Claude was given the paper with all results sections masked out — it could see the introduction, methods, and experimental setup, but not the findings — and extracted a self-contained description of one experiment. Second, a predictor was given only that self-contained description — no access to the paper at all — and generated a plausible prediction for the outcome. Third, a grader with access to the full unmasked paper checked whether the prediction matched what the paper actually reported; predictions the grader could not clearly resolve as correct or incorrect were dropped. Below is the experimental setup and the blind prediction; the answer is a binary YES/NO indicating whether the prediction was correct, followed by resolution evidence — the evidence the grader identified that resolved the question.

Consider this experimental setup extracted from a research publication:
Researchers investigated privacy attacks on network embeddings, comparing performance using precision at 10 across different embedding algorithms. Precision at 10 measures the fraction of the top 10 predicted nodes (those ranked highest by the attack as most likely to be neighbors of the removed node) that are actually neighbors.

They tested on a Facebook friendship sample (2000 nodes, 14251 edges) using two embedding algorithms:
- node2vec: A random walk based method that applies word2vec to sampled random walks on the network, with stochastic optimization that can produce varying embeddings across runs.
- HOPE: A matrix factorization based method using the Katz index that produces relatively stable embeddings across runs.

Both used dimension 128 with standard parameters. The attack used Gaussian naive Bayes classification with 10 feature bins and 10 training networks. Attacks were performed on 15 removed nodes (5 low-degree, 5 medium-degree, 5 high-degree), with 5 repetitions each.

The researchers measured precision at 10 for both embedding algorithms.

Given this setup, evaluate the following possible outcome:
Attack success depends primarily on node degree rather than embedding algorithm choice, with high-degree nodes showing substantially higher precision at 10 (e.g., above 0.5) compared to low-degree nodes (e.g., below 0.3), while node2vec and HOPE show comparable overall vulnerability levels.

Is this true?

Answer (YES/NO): NO